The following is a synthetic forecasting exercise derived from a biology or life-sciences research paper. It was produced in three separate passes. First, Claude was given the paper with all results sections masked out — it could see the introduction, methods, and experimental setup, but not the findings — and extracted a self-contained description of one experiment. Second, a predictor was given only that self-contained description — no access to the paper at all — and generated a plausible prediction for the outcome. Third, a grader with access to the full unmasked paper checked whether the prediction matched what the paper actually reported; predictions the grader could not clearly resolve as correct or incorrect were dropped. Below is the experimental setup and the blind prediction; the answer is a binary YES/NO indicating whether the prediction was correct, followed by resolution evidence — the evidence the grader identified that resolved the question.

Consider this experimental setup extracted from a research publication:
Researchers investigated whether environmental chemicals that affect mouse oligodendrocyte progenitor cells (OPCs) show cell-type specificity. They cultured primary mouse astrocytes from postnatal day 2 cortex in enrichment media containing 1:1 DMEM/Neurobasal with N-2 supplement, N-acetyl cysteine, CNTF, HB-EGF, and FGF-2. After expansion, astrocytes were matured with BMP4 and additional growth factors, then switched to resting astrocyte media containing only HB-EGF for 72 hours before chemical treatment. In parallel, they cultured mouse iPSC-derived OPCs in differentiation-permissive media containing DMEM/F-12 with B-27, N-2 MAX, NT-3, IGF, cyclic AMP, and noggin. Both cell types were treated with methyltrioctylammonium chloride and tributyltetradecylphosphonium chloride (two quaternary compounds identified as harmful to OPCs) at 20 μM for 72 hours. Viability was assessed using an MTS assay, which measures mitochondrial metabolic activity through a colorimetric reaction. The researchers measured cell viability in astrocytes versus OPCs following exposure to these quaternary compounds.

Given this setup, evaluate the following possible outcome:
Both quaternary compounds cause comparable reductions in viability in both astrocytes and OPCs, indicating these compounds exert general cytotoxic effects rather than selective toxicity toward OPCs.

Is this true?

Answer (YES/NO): NO